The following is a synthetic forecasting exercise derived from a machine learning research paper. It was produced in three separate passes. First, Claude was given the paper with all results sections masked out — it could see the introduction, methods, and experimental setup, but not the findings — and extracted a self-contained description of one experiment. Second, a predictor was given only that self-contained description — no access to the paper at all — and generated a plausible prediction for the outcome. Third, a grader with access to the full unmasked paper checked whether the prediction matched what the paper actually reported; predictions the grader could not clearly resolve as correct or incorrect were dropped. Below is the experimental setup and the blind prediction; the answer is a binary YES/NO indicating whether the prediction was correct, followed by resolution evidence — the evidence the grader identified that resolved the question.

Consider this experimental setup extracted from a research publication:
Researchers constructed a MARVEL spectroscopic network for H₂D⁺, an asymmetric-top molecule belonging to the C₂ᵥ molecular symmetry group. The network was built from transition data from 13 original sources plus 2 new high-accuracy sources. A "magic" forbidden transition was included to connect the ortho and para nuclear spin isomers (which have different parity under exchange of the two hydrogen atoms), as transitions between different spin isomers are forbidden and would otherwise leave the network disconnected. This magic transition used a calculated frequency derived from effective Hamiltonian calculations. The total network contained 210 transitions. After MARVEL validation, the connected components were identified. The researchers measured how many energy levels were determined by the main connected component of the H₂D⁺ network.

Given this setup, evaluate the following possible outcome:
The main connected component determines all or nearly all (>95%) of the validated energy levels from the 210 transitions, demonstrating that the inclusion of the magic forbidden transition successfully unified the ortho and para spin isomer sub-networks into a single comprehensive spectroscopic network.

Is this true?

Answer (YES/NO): NO